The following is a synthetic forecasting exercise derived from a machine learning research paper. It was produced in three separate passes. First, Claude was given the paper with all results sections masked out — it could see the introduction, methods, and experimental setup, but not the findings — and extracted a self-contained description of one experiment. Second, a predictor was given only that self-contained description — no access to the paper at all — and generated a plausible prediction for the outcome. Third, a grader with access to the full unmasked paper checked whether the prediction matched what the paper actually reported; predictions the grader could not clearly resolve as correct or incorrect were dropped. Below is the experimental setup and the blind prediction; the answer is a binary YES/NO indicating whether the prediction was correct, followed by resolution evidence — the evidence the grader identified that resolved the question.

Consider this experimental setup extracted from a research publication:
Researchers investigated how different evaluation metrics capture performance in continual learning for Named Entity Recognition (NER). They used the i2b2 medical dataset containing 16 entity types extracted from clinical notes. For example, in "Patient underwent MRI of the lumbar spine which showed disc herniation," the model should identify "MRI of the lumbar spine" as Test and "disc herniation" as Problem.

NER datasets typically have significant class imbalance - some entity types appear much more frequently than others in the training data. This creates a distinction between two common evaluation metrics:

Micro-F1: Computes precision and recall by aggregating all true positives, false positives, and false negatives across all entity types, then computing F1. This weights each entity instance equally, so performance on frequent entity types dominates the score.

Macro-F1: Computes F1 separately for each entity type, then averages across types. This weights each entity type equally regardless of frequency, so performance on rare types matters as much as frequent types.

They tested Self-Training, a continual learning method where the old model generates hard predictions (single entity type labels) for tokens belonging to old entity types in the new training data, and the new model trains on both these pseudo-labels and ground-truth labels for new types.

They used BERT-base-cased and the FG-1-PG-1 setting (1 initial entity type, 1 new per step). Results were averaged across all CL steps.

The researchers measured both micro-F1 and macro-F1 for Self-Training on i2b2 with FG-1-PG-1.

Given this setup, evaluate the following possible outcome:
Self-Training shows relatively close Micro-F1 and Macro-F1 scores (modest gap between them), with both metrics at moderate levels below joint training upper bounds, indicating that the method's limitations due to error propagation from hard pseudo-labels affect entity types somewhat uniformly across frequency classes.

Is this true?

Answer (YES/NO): NO